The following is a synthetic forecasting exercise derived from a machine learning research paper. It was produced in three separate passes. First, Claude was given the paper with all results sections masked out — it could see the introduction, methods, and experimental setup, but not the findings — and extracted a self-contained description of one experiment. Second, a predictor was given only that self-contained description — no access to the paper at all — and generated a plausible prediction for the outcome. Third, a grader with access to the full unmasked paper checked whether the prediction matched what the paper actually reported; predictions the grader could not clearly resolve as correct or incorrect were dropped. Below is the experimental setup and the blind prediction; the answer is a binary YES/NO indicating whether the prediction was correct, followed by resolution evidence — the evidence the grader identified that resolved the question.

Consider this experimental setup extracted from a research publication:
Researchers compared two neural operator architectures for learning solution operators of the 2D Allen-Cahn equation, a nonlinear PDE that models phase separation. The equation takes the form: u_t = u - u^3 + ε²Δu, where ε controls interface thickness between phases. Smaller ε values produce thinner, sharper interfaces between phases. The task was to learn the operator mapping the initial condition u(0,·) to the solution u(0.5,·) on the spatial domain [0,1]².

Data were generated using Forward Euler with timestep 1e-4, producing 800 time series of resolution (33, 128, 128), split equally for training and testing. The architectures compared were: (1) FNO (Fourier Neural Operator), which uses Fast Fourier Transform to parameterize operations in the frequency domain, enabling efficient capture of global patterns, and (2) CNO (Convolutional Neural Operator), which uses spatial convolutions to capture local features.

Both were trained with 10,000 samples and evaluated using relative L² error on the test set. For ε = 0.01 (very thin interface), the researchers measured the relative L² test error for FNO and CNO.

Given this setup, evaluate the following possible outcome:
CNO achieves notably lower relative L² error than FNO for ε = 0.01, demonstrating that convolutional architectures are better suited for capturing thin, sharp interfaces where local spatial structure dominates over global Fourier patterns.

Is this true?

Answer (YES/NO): NO